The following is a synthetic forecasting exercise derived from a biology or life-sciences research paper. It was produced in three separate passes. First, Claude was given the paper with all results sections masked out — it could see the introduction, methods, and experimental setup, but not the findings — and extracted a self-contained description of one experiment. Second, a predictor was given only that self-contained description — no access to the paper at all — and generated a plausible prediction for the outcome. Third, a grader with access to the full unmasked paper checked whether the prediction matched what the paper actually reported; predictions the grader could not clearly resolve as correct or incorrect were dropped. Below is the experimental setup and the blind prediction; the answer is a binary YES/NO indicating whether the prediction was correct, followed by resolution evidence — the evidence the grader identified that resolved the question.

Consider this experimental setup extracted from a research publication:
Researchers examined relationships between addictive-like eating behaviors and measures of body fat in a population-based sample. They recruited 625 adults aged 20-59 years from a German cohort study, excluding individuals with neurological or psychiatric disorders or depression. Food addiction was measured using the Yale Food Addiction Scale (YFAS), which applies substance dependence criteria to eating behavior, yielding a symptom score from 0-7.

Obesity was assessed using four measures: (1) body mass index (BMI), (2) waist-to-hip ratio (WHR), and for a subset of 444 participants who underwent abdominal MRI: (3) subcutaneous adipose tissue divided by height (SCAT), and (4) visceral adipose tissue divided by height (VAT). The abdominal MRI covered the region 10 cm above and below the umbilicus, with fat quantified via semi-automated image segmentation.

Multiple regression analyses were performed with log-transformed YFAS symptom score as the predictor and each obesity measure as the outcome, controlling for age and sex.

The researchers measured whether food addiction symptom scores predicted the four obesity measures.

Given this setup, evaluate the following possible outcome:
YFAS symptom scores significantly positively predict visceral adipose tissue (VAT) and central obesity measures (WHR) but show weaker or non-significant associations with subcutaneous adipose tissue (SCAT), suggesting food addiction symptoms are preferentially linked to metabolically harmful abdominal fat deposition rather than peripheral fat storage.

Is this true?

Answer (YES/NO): NO